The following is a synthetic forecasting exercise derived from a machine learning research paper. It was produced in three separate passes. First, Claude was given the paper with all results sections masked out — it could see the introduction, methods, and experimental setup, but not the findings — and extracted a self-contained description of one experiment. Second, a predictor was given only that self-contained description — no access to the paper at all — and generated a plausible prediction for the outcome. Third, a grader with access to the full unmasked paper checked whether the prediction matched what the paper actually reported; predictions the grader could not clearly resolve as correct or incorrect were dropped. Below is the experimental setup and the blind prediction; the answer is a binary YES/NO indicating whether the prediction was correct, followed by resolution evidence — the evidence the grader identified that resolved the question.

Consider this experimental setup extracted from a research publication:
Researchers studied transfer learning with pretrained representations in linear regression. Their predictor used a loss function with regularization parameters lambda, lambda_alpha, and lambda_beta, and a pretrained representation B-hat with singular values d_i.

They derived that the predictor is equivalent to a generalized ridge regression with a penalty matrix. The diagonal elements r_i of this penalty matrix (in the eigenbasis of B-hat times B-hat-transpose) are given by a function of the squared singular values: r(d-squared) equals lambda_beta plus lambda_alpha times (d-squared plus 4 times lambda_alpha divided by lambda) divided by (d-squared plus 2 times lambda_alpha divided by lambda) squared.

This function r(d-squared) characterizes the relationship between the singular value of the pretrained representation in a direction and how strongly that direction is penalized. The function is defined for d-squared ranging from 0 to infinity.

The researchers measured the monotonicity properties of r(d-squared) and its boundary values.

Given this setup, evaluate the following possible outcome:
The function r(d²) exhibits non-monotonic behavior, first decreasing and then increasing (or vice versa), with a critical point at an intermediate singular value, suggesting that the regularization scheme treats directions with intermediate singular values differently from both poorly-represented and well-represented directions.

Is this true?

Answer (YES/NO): NO